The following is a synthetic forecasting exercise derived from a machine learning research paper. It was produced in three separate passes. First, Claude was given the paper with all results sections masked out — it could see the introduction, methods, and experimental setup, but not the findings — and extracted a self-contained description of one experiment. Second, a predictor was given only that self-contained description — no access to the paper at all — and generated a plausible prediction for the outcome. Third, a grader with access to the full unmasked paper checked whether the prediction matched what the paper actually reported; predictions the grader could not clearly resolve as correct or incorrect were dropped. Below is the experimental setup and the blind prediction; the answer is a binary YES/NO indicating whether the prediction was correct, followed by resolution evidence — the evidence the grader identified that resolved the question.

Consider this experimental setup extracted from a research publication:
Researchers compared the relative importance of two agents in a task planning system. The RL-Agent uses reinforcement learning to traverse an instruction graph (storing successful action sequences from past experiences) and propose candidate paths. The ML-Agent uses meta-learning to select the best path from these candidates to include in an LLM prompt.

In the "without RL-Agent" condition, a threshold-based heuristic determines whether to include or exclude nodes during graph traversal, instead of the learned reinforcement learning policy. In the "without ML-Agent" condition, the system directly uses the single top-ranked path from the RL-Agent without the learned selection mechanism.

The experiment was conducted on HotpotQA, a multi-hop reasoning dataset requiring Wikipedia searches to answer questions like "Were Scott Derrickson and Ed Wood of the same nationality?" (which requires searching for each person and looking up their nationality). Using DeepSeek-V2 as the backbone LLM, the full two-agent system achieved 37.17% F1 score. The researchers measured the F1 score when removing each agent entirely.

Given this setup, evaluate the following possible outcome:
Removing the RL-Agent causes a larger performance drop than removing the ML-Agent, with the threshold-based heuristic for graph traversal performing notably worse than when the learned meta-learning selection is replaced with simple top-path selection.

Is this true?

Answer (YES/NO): YES